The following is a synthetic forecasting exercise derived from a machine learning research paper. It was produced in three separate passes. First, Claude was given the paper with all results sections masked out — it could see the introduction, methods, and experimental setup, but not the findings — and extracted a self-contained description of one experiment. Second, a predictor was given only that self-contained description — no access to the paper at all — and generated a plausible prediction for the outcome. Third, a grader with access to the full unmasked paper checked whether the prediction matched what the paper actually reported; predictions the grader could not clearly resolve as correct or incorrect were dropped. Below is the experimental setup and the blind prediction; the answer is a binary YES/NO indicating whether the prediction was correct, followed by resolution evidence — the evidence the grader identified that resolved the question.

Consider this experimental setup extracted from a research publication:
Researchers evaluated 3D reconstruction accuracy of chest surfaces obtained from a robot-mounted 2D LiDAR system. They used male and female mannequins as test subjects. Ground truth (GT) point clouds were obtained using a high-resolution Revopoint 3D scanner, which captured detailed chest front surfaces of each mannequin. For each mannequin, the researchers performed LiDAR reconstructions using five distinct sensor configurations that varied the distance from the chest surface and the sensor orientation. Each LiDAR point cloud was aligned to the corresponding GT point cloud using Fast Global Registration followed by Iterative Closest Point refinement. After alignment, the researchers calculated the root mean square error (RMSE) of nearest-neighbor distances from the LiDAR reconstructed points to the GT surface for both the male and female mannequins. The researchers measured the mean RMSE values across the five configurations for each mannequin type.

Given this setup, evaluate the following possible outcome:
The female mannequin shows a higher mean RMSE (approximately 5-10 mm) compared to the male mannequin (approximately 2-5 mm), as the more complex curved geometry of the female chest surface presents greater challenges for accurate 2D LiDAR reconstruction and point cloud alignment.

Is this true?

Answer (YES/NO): NO